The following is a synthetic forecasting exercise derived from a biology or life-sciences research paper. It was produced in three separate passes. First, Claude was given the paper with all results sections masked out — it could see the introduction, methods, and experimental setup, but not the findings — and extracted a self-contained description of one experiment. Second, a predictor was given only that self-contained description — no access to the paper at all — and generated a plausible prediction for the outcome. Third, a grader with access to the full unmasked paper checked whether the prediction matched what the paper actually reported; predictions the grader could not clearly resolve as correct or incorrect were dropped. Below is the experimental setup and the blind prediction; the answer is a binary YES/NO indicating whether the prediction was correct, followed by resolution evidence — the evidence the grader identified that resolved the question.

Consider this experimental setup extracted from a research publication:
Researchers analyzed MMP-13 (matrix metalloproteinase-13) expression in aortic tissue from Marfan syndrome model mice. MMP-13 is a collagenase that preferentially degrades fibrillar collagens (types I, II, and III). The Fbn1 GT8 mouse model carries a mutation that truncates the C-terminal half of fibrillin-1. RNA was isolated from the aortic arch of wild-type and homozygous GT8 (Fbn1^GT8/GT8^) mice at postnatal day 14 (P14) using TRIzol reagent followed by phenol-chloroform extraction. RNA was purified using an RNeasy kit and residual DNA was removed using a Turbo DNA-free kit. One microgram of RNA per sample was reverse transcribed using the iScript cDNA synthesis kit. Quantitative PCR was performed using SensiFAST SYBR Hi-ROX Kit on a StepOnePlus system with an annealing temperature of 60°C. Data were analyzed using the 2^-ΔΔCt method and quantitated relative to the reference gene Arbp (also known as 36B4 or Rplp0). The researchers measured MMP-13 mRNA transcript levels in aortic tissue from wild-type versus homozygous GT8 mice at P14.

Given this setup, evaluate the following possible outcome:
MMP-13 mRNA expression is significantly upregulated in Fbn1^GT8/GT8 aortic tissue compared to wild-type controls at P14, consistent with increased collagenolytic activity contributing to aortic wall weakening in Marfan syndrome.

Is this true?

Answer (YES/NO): YES